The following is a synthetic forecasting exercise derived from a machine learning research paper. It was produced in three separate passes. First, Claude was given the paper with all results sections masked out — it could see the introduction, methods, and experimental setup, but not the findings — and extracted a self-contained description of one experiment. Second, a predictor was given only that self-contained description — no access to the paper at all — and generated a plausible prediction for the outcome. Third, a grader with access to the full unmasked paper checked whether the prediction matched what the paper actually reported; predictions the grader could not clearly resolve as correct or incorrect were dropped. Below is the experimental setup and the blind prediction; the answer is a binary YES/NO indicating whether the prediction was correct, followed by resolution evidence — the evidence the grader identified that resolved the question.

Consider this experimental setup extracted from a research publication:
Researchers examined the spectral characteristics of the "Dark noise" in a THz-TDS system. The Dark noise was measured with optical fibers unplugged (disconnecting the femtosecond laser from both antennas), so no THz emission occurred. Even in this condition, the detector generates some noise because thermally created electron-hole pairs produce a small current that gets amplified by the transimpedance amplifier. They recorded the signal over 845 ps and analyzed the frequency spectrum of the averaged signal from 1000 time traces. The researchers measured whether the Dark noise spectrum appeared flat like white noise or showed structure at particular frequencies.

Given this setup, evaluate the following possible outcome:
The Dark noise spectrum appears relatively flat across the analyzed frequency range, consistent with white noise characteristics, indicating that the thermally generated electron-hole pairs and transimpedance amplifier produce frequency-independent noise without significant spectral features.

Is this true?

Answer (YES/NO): YES